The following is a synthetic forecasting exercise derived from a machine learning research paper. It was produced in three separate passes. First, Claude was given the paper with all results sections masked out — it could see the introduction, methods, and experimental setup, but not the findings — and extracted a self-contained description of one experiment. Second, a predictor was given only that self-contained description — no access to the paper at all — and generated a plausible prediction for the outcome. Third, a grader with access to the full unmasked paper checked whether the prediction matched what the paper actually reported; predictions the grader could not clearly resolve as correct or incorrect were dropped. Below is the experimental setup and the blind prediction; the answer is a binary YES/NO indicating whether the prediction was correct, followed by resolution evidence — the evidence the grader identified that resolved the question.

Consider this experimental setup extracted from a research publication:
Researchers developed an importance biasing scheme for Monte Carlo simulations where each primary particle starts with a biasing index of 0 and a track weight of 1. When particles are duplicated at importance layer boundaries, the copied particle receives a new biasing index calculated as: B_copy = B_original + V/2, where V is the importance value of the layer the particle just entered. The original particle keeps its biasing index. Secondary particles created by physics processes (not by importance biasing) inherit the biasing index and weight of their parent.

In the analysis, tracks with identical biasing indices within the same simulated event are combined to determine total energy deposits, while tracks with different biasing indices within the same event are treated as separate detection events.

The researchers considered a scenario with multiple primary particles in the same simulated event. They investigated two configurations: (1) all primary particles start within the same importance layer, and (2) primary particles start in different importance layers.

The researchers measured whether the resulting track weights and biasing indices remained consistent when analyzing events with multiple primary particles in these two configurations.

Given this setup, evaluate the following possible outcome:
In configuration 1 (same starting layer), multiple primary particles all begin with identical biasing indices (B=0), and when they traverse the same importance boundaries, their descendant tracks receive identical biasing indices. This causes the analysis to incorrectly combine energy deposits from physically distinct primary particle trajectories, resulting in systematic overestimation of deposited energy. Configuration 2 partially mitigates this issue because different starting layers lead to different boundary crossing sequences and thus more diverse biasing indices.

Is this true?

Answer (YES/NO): NO